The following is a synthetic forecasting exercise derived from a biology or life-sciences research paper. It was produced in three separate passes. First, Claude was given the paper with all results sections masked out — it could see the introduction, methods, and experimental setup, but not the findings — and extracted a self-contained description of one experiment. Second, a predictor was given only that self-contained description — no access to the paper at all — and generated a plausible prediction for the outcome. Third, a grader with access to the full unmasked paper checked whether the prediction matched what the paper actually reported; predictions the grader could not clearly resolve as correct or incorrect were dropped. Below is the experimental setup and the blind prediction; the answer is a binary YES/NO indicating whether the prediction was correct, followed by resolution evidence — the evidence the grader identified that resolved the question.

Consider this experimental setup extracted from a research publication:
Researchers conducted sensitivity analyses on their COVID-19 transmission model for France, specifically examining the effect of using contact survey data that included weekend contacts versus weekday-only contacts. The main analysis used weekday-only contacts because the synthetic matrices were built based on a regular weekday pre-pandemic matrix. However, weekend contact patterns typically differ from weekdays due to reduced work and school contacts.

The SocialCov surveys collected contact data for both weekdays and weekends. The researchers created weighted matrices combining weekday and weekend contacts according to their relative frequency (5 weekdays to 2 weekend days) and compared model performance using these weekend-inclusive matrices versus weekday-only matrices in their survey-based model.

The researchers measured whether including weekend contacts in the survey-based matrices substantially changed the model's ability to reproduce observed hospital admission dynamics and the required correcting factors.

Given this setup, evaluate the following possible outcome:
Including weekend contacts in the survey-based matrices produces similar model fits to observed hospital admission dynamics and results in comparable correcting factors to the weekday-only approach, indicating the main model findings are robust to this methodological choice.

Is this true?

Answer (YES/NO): YES